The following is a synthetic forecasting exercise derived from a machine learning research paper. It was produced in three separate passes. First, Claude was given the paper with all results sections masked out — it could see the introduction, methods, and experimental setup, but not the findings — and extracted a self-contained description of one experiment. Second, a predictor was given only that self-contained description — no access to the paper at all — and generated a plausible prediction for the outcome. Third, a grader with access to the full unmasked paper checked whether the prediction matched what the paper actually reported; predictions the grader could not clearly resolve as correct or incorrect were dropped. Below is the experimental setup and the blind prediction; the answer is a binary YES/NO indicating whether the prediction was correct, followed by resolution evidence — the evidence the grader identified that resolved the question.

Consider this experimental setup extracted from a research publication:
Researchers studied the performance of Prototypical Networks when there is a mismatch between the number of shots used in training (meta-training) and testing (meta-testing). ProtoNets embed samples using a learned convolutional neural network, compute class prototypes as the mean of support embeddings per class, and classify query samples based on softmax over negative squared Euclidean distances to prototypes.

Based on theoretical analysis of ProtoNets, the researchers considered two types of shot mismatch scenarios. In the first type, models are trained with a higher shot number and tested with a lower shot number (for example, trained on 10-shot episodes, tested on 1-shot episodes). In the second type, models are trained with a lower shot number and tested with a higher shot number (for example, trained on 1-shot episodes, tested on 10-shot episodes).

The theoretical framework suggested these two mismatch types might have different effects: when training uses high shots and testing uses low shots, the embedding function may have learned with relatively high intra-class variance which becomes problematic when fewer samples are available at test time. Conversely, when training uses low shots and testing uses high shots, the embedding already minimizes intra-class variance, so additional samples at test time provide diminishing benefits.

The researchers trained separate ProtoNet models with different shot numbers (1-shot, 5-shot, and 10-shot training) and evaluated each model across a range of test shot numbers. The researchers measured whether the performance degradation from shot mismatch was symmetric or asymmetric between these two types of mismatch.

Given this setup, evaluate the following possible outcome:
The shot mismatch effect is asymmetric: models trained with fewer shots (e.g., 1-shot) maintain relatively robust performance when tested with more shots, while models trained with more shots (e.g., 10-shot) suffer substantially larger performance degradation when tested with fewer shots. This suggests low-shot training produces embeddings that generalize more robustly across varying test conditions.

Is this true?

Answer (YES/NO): YES